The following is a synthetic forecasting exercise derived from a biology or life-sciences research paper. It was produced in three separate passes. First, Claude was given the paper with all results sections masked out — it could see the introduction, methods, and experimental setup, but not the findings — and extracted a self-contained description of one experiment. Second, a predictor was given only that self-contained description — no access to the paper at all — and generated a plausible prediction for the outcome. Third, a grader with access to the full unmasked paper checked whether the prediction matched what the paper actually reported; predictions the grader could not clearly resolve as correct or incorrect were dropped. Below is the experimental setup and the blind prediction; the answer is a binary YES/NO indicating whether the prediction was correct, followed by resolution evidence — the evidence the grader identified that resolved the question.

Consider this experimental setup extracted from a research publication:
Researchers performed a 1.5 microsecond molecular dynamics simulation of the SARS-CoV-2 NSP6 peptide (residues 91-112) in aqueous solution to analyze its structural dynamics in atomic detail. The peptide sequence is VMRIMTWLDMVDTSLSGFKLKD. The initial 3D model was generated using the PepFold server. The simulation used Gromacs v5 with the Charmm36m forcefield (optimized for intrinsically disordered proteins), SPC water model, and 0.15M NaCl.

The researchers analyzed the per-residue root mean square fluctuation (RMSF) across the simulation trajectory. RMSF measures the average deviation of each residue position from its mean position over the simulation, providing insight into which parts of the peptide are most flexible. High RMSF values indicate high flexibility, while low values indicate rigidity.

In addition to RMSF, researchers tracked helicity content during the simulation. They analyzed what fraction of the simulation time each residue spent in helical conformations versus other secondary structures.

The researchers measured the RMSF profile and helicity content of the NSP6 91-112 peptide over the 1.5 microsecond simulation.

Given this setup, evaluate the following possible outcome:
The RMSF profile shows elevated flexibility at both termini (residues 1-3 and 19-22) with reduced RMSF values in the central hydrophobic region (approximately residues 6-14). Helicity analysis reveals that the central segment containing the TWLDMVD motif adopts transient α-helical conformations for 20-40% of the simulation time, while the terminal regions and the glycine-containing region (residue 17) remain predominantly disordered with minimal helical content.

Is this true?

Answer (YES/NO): NO